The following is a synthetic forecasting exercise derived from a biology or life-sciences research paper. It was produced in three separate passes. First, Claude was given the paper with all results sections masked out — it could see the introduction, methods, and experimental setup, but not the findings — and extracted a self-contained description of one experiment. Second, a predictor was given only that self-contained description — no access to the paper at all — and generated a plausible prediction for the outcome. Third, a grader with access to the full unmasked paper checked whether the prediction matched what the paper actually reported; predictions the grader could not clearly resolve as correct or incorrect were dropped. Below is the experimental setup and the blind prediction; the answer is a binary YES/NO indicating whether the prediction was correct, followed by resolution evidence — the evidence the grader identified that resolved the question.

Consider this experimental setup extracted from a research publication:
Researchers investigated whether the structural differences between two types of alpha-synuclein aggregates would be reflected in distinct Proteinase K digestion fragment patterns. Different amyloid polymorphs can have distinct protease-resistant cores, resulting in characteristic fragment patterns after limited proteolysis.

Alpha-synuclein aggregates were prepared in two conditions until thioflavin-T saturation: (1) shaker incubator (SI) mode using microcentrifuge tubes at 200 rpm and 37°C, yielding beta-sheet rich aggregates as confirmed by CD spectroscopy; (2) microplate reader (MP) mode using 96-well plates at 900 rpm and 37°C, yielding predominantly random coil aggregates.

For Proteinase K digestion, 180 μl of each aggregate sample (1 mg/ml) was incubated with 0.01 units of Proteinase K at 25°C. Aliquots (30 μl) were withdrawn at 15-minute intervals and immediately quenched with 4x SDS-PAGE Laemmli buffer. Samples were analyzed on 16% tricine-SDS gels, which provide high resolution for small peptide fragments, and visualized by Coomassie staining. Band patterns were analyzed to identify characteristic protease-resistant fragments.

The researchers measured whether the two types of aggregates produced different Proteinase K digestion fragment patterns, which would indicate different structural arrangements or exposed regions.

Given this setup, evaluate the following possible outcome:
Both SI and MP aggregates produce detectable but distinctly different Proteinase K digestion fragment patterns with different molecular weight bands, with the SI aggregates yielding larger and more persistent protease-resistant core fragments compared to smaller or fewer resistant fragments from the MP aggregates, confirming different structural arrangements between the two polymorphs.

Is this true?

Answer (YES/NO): NO